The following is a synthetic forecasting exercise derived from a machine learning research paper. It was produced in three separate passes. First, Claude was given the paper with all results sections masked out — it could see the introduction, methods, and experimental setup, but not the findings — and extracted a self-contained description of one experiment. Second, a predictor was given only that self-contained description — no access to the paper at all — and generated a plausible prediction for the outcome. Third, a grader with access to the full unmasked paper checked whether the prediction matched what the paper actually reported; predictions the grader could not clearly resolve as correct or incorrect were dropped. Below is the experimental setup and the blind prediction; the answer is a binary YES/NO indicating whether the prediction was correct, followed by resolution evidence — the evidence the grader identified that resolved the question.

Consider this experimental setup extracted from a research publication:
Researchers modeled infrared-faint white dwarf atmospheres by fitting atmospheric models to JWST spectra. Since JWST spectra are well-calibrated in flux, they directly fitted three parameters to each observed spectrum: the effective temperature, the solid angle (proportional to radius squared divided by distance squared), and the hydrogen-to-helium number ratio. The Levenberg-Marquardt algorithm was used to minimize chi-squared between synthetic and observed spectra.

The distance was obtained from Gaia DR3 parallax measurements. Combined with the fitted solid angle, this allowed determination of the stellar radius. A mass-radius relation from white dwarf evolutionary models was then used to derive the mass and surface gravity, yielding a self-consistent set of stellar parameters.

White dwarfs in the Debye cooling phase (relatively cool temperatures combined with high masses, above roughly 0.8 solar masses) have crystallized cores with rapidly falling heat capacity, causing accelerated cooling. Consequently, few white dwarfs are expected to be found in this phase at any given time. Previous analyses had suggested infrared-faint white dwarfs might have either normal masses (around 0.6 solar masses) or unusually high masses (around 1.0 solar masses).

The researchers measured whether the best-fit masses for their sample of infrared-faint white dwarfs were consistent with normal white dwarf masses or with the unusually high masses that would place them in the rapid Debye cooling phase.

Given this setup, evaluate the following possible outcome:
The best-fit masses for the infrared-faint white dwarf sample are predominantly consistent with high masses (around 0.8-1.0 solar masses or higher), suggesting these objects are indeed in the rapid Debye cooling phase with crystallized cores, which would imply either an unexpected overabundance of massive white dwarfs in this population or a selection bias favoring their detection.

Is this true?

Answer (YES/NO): YES